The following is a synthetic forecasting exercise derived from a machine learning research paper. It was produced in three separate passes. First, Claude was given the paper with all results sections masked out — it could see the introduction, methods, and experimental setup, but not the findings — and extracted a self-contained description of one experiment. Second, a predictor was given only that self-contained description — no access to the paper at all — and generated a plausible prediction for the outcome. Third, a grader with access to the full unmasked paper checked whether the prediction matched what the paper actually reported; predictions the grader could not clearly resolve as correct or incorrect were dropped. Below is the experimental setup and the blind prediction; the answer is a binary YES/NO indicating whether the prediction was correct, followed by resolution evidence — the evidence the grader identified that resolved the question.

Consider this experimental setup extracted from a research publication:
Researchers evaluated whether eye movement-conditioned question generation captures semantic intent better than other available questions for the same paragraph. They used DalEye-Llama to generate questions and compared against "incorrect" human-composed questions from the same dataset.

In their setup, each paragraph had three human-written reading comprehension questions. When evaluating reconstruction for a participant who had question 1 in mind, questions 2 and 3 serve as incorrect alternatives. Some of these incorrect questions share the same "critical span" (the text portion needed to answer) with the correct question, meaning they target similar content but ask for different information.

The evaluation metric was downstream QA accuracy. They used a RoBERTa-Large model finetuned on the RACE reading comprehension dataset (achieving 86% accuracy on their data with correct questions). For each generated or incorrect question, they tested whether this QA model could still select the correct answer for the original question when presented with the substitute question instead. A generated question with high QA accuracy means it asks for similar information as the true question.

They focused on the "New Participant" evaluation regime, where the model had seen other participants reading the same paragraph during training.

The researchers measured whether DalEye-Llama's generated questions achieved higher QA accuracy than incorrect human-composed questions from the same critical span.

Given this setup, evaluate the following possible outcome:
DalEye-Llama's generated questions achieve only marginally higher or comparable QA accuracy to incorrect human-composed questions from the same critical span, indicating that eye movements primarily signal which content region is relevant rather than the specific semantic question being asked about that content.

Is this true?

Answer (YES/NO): NO